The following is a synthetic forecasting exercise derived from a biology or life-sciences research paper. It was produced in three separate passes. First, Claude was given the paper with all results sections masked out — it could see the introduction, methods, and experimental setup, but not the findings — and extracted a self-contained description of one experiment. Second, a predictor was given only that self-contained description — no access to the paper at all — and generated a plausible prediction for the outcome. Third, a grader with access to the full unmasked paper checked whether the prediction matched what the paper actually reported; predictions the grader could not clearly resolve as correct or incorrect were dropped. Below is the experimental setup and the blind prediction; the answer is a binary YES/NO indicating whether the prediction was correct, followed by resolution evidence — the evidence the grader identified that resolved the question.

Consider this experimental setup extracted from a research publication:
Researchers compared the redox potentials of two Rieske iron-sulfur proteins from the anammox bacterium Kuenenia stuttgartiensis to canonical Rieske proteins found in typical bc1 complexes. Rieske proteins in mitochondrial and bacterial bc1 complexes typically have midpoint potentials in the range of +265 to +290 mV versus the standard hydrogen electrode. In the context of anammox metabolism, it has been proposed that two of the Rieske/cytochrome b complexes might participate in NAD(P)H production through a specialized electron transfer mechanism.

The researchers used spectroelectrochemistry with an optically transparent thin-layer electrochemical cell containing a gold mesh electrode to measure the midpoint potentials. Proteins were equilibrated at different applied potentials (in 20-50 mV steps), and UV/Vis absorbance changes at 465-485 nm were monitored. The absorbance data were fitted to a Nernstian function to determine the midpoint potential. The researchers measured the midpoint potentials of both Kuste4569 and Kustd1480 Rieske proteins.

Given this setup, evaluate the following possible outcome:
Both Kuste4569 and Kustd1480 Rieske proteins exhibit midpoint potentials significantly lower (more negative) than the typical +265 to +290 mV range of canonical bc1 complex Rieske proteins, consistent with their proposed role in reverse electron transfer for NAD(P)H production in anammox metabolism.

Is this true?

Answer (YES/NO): NO